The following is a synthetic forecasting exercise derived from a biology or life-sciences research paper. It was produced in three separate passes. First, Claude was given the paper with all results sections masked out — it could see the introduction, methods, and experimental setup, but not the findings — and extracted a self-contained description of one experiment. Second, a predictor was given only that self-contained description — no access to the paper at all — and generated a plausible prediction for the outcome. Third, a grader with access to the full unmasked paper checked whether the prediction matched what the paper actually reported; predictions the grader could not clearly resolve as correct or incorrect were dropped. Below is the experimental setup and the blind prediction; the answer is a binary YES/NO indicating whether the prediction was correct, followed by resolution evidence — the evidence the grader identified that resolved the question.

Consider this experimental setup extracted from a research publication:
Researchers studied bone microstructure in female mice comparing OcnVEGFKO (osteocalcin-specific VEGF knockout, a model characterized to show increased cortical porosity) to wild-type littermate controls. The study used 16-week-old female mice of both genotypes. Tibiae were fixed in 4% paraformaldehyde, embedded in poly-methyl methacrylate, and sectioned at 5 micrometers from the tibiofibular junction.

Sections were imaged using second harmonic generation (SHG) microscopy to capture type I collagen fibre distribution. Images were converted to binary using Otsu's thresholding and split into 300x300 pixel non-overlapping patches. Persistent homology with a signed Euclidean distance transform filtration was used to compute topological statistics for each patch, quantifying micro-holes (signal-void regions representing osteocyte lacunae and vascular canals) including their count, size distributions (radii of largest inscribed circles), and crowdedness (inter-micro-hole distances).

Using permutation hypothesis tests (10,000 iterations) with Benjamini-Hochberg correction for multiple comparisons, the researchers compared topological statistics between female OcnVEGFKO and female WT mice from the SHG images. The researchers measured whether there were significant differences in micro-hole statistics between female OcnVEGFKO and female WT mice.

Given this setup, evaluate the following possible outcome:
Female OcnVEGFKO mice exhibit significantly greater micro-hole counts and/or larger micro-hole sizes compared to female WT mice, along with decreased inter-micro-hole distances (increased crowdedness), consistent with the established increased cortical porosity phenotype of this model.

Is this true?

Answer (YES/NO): NO